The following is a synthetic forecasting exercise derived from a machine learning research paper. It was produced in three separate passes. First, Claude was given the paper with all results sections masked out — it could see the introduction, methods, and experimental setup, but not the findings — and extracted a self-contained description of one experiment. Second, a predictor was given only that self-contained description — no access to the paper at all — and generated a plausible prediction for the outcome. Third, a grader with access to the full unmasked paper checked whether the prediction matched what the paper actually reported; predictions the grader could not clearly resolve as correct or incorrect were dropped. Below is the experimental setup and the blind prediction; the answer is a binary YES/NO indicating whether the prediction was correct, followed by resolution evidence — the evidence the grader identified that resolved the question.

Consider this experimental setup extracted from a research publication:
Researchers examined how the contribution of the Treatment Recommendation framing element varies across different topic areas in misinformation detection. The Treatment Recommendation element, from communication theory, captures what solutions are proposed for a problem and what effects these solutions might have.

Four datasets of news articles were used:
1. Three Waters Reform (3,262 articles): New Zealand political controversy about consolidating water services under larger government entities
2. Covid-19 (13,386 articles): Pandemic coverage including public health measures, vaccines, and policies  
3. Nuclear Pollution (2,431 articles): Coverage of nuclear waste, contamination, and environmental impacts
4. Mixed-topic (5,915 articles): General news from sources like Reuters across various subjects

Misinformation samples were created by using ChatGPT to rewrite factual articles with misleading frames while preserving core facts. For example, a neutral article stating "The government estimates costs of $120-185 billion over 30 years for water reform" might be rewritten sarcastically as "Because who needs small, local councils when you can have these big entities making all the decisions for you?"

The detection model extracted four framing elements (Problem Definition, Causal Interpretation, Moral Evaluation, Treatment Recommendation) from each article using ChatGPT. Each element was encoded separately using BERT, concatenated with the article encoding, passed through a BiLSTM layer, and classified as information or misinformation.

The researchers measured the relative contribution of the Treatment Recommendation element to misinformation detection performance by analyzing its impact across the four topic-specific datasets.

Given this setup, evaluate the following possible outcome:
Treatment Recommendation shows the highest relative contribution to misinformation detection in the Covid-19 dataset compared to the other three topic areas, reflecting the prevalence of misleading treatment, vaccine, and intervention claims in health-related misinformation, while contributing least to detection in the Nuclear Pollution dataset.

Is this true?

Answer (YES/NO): NO